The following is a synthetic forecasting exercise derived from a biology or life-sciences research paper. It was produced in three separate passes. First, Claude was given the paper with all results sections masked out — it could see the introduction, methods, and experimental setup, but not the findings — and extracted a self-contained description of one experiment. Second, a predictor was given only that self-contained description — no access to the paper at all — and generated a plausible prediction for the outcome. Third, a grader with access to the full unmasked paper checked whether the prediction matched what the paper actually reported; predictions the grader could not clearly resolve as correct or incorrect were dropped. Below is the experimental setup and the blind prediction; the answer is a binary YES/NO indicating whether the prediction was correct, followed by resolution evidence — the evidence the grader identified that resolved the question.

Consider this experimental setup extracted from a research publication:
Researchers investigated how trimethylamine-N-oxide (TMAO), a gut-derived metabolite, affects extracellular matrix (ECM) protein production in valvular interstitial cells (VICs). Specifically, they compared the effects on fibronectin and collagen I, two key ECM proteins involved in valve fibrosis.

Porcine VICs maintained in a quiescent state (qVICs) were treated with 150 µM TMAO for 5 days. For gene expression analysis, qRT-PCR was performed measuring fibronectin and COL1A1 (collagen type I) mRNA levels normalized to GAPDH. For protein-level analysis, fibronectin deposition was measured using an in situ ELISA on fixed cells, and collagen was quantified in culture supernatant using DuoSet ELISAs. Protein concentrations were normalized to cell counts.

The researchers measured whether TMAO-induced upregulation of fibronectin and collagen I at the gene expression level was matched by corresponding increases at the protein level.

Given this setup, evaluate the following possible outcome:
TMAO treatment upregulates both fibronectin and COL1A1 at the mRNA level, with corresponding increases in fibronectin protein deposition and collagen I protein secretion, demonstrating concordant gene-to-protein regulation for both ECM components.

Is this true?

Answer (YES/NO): NO